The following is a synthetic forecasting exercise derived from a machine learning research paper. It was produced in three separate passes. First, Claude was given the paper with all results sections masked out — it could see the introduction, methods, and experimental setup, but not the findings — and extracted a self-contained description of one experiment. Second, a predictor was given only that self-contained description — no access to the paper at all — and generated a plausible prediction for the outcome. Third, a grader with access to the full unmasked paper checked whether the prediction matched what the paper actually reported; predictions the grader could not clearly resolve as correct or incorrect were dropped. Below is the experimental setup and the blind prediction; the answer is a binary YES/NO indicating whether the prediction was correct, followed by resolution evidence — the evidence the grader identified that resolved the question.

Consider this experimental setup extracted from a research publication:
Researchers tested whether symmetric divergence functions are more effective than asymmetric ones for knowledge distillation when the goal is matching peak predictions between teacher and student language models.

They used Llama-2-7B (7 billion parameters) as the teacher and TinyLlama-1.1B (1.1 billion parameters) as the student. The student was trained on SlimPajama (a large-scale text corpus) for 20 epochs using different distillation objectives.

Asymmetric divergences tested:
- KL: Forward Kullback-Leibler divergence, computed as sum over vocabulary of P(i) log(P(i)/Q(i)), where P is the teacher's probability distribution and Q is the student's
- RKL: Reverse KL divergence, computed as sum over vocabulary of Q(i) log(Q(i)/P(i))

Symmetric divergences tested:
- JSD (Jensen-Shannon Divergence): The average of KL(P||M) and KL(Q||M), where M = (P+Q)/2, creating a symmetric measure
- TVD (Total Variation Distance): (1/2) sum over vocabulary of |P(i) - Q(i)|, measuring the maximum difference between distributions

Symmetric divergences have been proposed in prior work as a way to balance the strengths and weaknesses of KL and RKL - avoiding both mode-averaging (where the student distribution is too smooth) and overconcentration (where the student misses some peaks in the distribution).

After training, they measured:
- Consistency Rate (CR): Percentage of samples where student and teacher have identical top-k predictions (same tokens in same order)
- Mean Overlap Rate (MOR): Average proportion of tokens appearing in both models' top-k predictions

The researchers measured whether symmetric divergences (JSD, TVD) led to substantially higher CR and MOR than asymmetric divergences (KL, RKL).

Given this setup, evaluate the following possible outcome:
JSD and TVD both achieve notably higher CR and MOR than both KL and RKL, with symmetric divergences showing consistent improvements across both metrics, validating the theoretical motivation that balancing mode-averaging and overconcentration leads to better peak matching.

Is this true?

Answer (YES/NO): NO